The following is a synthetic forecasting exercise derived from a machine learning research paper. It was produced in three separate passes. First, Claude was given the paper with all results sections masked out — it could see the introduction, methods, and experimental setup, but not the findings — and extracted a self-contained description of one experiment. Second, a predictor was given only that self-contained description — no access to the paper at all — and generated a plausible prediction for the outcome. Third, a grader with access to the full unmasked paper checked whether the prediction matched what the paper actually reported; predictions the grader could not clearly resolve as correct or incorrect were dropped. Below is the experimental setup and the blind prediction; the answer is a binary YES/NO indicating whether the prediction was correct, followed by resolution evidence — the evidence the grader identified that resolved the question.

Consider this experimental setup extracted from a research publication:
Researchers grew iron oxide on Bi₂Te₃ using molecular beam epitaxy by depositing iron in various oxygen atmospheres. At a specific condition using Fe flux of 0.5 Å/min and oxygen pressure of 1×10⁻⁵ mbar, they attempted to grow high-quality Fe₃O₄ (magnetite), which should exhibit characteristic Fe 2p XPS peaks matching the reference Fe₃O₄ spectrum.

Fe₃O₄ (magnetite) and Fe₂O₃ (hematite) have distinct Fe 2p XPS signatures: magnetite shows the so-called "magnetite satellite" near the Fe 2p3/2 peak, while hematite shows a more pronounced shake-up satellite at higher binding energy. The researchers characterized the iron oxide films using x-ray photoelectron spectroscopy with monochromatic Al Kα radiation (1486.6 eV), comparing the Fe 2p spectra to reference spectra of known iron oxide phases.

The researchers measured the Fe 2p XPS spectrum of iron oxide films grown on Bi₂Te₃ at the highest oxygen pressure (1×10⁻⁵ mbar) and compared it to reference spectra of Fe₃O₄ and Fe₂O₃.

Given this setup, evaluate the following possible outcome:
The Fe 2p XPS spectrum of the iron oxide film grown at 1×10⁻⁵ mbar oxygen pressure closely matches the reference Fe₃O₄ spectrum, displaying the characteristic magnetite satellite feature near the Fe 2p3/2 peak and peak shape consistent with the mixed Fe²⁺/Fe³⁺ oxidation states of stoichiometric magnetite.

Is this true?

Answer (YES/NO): YES